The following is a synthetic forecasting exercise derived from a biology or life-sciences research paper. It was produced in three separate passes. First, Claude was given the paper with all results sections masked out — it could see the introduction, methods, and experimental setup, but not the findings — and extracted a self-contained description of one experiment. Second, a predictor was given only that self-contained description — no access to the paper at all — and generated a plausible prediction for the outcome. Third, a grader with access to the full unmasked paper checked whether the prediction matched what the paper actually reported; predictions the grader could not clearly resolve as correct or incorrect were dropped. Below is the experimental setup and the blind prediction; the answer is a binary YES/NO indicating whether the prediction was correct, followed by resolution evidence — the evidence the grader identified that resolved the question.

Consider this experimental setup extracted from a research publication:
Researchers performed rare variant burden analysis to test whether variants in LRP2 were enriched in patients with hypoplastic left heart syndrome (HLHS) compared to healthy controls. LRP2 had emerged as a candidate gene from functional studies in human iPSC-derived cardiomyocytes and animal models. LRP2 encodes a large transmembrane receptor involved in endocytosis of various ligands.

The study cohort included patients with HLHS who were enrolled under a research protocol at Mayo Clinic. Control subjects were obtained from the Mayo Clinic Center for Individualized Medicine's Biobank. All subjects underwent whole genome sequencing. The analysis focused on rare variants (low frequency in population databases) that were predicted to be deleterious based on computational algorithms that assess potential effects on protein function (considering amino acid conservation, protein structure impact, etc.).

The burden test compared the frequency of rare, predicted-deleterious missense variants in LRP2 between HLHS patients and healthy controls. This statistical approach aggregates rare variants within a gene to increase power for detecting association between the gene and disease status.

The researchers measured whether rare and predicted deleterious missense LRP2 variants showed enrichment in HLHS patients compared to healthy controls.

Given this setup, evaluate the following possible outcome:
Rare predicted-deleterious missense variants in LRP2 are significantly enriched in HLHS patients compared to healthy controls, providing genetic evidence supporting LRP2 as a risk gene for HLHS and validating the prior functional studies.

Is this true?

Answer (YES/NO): YES